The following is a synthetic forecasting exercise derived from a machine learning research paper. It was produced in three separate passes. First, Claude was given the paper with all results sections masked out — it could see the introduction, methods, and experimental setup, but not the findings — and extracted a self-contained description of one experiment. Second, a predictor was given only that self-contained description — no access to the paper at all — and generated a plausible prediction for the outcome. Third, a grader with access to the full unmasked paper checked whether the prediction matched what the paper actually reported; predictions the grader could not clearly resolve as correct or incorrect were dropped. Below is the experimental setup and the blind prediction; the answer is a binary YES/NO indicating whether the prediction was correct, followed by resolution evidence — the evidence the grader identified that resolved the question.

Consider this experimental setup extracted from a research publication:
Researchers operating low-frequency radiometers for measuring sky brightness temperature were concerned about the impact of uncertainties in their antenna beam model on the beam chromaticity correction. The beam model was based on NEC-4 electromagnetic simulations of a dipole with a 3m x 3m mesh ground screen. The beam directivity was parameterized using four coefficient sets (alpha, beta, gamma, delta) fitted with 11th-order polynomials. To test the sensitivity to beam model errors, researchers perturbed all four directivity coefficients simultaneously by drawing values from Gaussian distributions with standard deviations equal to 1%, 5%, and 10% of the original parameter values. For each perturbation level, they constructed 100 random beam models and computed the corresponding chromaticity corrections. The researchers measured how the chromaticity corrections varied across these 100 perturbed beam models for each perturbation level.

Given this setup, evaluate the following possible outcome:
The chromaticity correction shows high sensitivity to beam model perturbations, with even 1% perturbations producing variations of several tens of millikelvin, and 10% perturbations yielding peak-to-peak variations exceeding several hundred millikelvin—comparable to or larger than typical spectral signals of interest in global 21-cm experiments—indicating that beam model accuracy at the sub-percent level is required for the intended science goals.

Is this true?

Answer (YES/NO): NO